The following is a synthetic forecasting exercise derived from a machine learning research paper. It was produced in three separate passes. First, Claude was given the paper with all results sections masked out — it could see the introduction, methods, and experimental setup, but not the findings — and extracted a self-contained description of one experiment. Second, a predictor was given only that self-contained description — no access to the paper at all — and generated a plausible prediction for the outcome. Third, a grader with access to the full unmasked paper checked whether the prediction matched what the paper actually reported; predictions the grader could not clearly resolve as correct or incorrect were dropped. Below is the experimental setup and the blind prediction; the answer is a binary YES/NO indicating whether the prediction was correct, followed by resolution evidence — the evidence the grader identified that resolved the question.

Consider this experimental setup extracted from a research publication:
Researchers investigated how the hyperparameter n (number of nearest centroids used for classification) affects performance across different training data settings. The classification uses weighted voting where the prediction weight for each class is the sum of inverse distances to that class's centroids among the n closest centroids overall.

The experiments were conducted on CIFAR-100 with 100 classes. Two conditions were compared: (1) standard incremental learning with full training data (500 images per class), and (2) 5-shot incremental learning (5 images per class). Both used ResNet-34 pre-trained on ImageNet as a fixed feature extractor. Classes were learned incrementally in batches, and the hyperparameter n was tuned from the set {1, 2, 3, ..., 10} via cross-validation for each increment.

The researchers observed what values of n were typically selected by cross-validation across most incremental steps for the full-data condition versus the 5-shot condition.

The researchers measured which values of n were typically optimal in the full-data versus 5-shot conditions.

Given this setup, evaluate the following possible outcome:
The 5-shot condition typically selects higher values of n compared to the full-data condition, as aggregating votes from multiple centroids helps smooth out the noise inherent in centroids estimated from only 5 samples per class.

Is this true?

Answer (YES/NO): NO